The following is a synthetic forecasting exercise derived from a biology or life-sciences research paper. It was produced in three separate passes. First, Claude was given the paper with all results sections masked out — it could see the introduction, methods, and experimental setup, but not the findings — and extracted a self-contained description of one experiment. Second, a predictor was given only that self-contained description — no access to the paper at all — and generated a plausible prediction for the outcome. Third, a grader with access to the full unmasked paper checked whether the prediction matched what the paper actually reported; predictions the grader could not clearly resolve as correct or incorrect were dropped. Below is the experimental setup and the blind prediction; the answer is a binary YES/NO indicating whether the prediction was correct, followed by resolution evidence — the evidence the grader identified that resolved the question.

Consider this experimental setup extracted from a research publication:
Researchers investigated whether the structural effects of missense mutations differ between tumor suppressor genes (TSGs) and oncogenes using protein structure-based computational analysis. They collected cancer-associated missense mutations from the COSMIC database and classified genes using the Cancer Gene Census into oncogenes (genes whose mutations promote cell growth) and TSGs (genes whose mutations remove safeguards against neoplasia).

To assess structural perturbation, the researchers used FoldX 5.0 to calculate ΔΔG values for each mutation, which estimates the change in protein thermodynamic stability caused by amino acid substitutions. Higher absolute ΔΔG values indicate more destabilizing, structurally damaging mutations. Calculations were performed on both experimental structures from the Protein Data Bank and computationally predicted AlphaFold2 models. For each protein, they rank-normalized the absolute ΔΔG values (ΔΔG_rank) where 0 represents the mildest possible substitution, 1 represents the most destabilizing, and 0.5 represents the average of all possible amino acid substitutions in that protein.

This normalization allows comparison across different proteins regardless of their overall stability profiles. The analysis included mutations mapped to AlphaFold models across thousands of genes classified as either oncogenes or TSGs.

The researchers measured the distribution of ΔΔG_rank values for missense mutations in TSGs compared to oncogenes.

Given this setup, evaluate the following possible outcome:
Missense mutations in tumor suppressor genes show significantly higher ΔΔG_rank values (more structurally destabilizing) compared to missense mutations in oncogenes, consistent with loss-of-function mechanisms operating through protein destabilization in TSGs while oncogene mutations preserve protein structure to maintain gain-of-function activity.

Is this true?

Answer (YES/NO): YES